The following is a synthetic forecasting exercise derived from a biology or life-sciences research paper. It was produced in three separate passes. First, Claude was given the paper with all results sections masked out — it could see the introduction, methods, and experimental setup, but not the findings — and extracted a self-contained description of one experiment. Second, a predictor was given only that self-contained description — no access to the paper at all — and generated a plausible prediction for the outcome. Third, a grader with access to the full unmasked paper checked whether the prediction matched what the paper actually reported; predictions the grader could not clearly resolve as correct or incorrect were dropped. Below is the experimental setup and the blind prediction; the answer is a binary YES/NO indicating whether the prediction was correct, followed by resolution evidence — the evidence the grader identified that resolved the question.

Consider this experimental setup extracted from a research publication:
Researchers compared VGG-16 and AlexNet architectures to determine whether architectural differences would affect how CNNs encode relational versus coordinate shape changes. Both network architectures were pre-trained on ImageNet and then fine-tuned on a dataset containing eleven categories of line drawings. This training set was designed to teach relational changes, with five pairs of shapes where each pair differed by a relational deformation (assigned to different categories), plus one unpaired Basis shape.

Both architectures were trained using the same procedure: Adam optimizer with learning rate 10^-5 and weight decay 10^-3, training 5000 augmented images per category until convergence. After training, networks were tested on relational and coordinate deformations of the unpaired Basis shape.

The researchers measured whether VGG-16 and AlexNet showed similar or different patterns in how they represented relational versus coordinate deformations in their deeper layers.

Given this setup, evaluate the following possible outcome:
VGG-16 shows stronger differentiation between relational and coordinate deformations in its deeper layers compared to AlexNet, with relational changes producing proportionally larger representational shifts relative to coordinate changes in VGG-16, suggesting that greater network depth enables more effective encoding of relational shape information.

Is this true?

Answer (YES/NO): NO